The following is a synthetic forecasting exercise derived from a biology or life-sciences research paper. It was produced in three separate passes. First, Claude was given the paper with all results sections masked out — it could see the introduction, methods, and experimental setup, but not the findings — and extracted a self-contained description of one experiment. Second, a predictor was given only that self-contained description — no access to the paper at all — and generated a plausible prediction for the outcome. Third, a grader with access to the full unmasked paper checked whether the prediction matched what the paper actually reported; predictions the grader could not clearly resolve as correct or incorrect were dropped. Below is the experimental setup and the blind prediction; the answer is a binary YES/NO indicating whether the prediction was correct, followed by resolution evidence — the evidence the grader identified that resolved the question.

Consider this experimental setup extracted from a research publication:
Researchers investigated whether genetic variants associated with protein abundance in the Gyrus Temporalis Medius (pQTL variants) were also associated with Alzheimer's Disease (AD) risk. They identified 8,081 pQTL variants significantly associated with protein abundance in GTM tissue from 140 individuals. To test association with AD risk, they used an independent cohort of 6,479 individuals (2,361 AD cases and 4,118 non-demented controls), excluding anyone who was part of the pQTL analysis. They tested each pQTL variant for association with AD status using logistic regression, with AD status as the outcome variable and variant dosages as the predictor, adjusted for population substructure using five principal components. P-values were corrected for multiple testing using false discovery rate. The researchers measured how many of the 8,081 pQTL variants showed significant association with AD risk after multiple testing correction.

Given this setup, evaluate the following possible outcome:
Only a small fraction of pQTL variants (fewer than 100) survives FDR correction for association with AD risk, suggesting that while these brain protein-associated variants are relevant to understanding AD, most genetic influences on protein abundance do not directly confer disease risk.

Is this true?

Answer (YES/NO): YES